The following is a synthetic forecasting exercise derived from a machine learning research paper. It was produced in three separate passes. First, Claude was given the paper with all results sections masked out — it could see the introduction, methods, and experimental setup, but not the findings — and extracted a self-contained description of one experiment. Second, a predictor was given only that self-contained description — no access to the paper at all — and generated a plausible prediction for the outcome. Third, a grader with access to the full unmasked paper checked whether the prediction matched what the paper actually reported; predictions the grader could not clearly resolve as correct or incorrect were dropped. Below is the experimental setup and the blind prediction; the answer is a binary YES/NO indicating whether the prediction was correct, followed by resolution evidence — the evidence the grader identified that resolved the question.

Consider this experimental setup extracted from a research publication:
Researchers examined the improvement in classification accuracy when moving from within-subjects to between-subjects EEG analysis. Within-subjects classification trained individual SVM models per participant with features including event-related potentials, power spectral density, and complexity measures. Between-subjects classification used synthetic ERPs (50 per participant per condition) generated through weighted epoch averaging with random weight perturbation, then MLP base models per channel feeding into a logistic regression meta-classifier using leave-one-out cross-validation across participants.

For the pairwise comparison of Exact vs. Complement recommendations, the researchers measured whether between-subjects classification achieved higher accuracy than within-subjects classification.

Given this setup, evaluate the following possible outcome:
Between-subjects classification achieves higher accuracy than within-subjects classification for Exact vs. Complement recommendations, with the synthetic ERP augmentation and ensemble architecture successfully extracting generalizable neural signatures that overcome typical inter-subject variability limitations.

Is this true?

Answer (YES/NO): YES